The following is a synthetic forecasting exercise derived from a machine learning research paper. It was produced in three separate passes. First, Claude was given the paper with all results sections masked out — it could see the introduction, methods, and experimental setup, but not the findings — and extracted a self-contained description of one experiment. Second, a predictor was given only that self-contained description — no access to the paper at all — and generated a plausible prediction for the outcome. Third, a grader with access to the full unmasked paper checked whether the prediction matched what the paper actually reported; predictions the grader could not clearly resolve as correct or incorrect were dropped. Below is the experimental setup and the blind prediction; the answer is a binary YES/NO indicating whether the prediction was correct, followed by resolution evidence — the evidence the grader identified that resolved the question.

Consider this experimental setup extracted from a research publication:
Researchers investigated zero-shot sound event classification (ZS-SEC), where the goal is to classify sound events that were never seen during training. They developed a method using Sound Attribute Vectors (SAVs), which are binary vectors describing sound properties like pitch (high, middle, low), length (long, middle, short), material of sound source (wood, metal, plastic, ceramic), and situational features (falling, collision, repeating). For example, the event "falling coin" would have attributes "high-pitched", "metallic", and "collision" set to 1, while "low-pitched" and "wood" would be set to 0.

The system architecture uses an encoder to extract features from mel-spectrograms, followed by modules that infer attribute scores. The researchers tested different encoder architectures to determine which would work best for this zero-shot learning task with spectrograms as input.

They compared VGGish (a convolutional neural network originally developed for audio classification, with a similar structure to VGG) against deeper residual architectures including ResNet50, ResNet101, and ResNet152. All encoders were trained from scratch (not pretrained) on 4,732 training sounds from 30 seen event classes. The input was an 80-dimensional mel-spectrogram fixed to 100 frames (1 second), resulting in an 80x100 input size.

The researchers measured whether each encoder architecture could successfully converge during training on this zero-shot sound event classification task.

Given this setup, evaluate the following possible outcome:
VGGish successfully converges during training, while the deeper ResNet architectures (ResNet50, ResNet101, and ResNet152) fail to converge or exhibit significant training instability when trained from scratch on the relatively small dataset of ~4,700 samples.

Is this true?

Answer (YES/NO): YES